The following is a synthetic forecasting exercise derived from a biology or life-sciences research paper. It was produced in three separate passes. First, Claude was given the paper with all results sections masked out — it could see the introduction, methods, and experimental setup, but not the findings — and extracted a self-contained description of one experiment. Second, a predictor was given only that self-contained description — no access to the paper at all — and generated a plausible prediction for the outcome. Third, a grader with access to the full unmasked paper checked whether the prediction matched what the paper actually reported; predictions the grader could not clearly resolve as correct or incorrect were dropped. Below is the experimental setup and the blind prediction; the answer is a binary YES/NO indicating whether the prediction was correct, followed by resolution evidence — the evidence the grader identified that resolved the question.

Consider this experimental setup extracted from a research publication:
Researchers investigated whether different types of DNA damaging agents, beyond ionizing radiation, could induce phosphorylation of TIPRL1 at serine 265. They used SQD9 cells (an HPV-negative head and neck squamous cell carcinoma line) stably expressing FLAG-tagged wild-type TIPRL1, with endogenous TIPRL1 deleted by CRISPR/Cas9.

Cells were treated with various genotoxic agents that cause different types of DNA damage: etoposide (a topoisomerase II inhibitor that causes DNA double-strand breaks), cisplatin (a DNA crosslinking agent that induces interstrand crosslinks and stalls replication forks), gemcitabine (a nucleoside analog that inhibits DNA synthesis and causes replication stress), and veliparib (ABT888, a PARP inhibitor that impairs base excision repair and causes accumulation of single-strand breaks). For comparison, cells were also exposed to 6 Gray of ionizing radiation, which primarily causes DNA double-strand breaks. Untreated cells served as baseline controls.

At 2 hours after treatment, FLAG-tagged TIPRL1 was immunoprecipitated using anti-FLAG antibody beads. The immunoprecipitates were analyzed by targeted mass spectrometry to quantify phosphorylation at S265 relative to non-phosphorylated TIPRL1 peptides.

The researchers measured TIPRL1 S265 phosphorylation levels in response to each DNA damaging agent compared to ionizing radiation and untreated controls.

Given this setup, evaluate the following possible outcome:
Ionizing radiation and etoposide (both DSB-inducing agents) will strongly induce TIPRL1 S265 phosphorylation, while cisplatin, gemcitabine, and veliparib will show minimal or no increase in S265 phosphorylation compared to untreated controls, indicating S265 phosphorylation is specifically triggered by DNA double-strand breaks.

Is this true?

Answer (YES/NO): NO